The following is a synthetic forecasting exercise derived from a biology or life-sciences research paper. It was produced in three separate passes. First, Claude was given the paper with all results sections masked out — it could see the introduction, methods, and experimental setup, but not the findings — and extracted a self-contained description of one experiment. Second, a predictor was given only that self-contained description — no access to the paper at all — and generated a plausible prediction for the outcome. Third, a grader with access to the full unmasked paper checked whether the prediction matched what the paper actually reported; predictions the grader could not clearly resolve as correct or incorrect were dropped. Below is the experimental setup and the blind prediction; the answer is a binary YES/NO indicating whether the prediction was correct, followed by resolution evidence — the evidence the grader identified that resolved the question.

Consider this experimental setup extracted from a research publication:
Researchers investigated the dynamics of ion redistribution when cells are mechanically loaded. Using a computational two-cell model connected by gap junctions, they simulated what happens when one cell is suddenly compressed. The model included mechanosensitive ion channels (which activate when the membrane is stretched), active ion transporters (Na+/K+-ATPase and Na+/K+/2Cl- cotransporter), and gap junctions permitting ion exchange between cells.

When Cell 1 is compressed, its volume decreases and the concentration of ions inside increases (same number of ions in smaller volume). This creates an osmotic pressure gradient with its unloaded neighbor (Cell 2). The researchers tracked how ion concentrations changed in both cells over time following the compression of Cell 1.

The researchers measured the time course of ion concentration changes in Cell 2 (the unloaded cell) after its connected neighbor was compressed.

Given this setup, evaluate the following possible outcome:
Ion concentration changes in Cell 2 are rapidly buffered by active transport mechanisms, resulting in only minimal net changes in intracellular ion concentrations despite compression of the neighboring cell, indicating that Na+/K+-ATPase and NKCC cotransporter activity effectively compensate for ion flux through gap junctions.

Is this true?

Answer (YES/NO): NO